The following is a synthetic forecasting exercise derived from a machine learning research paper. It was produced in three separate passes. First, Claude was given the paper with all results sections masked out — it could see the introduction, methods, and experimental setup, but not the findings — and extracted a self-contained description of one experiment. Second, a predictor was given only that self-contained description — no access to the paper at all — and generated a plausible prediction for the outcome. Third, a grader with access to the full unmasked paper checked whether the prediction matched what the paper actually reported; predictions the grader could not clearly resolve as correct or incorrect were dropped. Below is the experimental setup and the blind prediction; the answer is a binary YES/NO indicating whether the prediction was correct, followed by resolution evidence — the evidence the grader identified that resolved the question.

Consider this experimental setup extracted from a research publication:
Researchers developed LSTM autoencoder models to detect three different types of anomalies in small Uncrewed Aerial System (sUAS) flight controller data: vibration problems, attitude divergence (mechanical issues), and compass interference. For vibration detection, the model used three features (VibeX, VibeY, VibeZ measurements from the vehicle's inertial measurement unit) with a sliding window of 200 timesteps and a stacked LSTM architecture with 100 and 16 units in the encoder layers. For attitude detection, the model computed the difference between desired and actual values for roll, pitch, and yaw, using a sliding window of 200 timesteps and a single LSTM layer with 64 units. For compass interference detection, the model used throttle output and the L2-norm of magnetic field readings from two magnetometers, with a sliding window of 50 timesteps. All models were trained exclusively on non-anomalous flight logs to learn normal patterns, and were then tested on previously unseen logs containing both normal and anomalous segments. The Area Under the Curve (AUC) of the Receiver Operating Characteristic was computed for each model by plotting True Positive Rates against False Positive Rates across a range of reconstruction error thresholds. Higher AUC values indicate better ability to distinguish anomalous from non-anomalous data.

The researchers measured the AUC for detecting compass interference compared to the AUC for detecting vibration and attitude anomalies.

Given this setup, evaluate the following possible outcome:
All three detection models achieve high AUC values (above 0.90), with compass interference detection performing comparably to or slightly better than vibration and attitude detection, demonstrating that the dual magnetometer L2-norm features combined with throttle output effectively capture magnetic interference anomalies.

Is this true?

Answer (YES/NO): NO